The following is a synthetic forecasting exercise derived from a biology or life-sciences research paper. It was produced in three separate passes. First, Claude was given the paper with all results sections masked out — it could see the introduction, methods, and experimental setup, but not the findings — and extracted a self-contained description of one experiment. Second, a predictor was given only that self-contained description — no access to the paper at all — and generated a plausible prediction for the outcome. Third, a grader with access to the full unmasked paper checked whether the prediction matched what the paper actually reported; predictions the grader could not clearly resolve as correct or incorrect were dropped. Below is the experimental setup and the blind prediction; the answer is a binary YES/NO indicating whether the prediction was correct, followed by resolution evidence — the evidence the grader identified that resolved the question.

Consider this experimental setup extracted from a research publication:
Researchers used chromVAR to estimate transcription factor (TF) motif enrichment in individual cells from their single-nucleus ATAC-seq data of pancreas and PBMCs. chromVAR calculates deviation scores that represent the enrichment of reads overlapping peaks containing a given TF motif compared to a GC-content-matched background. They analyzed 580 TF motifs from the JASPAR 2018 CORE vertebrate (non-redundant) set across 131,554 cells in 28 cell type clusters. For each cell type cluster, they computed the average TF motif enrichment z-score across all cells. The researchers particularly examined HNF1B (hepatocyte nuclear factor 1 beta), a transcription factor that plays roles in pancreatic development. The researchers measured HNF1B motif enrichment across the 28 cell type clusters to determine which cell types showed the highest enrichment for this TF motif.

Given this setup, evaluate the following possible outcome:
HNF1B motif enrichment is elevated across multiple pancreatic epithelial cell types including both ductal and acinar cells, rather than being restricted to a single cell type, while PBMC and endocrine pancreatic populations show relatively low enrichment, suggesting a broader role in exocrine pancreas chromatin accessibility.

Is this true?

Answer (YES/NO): NO